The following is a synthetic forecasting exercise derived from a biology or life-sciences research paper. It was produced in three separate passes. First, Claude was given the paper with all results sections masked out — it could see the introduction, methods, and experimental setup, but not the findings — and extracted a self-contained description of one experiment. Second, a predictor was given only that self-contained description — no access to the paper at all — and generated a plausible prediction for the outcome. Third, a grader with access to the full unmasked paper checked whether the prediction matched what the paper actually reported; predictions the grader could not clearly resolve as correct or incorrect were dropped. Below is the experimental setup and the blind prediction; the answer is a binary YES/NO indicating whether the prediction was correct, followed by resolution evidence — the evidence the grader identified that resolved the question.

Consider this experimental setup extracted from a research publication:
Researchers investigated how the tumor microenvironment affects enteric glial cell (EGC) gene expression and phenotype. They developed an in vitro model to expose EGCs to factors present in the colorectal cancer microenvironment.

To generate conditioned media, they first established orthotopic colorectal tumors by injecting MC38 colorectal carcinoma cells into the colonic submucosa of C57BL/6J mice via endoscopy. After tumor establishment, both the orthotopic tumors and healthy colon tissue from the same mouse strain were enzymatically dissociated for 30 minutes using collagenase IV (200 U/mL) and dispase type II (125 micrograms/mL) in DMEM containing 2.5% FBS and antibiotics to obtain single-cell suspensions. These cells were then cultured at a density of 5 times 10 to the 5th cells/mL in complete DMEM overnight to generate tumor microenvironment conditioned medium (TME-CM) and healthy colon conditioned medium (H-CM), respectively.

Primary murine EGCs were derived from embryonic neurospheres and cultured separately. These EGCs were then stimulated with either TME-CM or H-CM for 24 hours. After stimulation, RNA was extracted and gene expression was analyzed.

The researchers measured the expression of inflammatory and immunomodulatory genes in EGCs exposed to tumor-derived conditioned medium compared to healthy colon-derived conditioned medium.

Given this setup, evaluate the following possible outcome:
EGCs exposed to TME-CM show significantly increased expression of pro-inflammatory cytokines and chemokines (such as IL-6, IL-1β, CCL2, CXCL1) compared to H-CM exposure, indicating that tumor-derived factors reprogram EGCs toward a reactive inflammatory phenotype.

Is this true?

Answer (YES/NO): YES